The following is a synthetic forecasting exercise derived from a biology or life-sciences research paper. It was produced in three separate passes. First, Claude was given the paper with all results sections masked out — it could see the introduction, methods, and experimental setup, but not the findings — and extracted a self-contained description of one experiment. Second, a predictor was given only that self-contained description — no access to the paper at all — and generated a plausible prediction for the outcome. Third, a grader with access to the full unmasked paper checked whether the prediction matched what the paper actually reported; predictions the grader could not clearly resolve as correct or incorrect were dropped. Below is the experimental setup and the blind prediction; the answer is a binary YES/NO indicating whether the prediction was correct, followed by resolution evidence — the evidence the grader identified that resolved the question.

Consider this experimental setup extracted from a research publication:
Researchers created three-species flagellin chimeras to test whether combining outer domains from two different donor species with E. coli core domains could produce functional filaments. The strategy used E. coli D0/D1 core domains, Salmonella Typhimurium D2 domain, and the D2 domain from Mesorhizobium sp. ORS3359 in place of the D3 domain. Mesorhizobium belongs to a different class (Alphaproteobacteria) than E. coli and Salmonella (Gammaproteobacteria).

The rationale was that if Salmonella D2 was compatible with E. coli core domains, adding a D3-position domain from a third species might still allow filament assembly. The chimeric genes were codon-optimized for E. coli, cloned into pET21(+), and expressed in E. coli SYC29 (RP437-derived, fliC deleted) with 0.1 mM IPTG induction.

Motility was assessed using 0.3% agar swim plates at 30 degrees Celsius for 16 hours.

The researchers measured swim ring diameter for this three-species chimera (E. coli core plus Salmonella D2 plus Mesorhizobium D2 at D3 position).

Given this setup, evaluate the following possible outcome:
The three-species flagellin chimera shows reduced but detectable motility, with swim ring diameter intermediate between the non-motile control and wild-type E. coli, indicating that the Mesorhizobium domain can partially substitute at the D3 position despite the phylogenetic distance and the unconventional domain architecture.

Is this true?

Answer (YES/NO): YES